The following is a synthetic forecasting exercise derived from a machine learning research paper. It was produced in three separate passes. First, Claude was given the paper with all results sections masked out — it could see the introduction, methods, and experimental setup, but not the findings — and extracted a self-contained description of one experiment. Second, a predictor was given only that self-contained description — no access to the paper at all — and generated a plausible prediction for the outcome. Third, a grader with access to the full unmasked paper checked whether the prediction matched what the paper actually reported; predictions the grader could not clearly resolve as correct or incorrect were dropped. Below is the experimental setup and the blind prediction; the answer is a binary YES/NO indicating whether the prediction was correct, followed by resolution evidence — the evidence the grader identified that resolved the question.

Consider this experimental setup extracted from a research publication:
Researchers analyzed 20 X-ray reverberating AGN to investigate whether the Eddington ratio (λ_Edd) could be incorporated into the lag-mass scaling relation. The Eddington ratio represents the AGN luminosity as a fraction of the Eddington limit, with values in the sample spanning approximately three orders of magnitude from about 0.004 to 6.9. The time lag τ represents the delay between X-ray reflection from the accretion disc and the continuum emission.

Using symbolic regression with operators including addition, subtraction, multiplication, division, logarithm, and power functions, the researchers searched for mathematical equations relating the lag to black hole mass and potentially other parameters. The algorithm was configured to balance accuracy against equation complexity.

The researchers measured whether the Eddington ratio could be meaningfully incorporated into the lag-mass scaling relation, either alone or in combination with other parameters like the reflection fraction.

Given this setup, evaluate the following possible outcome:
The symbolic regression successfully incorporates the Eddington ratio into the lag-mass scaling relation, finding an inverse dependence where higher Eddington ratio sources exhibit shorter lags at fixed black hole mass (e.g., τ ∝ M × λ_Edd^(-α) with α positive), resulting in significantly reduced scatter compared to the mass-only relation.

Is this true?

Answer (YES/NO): NO